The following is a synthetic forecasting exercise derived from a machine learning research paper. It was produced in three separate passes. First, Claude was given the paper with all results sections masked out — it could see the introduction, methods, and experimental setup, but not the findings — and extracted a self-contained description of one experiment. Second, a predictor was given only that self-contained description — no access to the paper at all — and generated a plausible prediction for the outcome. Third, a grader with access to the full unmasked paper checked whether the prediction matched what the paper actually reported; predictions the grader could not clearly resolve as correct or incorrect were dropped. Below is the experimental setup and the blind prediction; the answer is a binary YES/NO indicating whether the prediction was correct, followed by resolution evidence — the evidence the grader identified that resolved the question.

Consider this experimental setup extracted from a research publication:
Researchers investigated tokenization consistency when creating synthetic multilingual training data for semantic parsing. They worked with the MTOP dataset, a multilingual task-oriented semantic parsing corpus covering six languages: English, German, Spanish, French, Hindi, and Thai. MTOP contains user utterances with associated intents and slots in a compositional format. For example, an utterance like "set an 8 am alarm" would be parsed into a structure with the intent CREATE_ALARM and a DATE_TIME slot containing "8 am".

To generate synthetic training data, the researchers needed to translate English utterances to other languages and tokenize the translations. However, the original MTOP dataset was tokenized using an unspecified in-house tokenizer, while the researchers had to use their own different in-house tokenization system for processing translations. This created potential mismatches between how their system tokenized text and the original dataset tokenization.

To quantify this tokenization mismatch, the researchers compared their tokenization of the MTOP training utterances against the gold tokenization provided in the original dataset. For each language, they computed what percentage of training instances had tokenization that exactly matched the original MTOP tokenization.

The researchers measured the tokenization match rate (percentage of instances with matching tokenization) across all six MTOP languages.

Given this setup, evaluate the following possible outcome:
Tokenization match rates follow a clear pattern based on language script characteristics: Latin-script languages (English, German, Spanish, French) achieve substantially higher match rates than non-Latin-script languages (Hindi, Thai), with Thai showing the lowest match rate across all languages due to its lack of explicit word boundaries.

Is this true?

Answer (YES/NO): NO